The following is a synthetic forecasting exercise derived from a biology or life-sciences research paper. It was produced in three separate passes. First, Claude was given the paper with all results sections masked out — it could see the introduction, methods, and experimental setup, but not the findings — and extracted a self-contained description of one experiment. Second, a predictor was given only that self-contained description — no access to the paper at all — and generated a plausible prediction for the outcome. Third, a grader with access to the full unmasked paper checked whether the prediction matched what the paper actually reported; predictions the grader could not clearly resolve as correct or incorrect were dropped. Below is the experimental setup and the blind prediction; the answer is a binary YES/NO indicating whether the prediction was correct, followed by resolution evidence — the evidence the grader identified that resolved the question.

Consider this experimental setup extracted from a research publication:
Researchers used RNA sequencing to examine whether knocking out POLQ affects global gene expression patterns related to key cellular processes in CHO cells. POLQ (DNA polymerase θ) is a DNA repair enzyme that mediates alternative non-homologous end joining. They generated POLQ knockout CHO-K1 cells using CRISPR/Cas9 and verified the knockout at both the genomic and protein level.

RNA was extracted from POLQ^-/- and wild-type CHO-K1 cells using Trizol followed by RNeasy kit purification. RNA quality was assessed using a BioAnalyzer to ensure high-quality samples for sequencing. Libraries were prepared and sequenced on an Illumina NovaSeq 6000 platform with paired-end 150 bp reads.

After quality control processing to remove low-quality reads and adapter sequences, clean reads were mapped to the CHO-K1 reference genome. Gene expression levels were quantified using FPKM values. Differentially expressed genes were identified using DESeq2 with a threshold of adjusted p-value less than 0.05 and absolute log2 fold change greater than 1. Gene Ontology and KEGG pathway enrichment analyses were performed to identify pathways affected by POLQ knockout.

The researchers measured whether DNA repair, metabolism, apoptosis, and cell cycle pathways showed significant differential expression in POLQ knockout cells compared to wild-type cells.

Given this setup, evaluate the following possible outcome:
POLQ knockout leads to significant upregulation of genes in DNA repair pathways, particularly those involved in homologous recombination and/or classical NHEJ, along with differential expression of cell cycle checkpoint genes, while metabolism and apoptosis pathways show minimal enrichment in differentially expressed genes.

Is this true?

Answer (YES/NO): NO